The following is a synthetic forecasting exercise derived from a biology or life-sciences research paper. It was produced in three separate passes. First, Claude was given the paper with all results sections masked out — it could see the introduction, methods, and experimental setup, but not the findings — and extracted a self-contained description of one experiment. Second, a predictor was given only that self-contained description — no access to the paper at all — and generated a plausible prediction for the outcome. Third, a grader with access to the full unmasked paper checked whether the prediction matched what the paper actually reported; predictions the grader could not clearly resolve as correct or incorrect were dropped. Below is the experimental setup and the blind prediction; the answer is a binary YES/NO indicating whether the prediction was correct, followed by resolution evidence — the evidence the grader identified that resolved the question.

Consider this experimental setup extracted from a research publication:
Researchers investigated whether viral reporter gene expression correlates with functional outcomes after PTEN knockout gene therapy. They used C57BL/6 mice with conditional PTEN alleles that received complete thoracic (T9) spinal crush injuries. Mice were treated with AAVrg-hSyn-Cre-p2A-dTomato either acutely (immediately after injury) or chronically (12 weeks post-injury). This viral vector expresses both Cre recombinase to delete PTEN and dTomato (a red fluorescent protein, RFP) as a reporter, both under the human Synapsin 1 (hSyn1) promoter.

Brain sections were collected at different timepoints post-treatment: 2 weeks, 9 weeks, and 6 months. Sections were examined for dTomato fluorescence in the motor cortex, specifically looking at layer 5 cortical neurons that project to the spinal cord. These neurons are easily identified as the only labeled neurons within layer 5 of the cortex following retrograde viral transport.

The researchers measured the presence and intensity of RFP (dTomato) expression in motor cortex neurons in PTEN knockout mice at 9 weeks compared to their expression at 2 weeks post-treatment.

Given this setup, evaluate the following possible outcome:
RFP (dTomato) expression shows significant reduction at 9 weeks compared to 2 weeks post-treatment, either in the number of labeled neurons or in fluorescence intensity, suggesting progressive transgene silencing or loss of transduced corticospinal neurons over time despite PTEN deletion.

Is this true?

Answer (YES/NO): YES